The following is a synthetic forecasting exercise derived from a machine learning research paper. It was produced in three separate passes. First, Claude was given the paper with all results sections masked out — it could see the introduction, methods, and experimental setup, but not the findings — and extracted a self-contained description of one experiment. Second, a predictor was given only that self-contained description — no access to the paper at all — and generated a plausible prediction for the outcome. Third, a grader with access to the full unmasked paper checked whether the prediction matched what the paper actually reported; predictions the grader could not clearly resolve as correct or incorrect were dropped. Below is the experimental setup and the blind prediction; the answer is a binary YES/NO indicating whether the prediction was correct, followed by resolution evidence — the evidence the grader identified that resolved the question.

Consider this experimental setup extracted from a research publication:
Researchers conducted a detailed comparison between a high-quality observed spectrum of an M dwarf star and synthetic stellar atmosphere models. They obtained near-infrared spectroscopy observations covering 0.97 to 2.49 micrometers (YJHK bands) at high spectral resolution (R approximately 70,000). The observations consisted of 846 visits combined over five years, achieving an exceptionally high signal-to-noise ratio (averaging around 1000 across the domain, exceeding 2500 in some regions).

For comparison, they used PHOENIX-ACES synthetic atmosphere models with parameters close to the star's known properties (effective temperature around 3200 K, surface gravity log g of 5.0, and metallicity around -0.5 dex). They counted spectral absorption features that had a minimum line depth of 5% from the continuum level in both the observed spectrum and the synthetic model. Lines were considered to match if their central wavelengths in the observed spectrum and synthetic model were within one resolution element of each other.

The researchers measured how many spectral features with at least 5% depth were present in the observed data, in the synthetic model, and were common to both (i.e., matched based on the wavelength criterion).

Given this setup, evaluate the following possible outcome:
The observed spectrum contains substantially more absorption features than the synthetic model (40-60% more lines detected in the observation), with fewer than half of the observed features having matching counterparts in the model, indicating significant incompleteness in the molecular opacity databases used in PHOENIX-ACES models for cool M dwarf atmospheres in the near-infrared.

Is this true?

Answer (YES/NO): NO